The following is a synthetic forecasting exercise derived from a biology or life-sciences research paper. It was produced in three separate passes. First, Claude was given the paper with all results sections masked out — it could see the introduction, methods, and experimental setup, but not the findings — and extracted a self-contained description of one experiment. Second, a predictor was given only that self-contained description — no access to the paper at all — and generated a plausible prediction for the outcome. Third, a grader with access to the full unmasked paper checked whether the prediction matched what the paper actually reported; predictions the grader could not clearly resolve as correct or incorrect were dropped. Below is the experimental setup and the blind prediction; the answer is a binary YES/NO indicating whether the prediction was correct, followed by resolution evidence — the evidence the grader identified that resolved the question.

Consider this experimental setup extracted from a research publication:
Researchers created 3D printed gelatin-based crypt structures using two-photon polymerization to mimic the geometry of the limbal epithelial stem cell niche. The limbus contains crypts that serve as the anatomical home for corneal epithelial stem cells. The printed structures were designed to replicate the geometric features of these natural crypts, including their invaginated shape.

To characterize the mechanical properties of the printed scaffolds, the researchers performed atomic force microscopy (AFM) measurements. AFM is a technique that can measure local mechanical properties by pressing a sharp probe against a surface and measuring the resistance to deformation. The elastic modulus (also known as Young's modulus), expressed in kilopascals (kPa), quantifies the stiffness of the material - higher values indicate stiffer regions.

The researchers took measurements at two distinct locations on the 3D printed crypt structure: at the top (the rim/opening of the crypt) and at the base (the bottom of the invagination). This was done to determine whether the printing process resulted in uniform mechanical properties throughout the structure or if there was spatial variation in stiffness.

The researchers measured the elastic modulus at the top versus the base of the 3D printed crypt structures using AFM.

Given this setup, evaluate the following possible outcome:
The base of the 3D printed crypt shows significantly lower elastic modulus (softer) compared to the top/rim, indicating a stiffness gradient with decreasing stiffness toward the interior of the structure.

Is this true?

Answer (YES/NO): YES